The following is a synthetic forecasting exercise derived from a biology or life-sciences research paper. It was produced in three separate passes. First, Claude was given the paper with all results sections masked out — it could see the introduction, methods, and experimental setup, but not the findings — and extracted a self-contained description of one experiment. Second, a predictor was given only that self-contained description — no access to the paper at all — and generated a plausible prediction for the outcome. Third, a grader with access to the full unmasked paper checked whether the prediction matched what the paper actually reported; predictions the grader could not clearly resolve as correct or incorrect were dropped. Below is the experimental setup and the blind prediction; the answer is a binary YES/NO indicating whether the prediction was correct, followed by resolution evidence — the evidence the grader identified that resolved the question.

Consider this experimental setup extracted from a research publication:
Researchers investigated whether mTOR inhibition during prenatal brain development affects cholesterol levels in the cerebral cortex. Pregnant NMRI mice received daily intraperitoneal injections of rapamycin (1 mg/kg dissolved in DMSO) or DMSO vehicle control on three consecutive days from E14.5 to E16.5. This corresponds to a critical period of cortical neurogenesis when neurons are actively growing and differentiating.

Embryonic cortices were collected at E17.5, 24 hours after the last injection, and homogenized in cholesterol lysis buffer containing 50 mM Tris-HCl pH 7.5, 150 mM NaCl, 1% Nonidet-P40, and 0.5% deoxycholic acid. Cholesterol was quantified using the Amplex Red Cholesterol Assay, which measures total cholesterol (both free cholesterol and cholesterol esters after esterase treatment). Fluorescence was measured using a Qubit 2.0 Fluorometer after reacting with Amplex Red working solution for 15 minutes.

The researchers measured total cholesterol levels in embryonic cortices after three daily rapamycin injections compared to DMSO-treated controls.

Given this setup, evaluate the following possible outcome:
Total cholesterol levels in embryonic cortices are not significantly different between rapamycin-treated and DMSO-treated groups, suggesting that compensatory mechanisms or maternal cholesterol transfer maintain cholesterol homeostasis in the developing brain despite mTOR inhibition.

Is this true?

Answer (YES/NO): NO